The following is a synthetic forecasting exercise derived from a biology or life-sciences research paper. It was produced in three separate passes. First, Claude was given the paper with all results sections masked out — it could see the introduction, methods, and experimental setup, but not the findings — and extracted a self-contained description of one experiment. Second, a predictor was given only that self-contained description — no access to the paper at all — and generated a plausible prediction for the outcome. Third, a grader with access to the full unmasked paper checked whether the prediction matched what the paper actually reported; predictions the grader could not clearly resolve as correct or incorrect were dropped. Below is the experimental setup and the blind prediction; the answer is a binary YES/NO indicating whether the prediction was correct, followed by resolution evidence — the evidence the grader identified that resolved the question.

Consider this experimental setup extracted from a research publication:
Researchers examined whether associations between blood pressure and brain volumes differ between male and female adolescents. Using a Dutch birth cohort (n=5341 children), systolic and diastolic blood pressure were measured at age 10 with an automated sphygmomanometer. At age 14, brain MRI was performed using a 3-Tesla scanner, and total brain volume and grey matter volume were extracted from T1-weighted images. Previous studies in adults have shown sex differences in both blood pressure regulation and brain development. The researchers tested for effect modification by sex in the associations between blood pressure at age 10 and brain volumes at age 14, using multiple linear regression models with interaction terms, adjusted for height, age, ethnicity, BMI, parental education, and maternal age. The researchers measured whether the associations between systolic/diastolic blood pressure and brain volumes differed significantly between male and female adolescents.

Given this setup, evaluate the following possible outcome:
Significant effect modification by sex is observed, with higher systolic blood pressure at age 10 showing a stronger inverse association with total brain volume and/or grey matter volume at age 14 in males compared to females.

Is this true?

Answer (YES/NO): NO